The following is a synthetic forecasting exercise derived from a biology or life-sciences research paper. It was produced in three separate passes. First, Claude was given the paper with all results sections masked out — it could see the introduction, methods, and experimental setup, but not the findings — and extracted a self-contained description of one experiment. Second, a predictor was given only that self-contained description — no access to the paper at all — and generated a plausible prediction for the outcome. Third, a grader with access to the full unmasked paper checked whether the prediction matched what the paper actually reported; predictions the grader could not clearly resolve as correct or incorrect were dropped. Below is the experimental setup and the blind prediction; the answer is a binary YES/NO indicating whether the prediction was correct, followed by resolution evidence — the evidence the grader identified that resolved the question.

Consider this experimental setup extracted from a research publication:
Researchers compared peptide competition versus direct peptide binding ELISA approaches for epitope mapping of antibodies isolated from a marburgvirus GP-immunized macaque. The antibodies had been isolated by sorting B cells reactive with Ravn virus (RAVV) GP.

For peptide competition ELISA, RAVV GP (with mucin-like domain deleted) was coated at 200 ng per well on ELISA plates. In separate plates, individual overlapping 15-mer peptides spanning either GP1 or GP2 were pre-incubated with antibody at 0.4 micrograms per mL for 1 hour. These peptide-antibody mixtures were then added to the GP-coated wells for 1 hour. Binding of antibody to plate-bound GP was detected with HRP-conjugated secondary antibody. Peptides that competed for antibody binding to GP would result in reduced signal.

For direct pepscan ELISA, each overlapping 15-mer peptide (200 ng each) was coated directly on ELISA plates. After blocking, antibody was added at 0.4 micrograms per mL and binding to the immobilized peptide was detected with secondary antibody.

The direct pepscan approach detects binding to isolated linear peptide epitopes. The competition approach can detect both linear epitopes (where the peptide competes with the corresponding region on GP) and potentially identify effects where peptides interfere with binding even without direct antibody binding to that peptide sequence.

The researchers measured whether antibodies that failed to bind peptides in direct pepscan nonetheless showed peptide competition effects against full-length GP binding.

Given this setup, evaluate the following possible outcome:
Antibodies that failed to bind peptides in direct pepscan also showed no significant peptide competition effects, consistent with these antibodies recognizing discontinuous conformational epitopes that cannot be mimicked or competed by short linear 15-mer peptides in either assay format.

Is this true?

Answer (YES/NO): YES